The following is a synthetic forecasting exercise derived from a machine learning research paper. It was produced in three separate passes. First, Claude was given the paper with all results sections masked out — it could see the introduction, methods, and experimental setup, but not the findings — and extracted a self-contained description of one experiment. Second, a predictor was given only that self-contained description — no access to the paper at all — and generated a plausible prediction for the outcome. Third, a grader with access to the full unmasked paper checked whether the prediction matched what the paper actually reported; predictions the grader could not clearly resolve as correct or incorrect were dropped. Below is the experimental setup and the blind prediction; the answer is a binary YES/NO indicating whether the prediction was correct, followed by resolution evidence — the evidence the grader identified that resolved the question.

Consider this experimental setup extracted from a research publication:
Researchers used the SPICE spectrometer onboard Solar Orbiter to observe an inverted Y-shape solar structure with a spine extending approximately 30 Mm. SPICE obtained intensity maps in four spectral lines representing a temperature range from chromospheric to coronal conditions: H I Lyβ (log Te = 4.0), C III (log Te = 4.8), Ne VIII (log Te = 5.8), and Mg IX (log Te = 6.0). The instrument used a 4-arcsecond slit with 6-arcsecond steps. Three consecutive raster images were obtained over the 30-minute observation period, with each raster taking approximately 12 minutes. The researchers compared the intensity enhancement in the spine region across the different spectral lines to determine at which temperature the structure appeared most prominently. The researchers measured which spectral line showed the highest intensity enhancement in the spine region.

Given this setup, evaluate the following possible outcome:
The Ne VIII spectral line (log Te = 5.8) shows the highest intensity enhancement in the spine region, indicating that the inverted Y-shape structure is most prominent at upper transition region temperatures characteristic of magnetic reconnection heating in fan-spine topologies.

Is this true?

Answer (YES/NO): NO